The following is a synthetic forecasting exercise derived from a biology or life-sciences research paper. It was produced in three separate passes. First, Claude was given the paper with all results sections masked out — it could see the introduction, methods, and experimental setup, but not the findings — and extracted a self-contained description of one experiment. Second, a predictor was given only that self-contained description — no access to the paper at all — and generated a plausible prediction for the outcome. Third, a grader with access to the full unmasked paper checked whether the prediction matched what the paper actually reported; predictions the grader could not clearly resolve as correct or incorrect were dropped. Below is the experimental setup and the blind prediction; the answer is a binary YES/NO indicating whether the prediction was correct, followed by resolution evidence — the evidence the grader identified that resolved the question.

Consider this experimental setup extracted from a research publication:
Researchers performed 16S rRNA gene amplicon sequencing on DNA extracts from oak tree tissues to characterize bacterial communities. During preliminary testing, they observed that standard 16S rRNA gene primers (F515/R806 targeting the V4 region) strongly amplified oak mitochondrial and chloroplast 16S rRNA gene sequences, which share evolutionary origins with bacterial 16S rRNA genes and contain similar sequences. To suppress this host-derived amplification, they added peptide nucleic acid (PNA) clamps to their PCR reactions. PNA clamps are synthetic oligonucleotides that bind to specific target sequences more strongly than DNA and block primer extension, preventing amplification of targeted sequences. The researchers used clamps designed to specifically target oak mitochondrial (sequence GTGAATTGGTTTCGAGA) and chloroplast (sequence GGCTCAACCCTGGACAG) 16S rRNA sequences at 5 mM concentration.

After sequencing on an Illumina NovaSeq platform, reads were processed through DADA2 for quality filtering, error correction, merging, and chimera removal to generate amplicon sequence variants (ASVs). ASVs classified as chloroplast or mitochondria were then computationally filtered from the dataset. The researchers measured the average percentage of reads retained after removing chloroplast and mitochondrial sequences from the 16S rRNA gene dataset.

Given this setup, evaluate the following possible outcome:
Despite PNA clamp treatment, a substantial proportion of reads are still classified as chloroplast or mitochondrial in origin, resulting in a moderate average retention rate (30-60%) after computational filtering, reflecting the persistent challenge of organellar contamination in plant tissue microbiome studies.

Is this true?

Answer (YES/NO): NO